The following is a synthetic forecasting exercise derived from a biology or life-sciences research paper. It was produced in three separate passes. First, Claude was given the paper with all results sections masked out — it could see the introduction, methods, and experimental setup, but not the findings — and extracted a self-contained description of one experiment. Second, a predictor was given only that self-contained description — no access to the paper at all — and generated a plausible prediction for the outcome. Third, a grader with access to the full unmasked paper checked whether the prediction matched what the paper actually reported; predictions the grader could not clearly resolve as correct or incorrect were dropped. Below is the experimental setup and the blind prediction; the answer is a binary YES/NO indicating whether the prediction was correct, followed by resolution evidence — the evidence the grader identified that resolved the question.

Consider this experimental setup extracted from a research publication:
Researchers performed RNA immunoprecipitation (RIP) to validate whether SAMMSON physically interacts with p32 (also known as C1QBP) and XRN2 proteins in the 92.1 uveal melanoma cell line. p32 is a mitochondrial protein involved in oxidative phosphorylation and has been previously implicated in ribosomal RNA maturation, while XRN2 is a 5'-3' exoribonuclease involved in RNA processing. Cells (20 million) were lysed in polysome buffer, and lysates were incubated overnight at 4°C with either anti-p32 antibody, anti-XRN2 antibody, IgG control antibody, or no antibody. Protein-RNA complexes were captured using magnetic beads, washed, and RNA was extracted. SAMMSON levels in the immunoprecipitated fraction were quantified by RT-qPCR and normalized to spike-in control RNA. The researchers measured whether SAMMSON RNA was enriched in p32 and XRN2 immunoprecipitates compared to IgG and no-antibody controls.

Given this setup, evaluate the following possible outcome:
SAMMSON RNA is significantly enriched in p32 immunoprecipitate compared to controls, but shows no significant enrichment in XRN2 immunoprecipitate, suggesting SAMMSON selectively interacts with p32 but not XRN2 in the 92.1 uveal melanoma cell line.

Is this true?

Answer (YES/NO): NO